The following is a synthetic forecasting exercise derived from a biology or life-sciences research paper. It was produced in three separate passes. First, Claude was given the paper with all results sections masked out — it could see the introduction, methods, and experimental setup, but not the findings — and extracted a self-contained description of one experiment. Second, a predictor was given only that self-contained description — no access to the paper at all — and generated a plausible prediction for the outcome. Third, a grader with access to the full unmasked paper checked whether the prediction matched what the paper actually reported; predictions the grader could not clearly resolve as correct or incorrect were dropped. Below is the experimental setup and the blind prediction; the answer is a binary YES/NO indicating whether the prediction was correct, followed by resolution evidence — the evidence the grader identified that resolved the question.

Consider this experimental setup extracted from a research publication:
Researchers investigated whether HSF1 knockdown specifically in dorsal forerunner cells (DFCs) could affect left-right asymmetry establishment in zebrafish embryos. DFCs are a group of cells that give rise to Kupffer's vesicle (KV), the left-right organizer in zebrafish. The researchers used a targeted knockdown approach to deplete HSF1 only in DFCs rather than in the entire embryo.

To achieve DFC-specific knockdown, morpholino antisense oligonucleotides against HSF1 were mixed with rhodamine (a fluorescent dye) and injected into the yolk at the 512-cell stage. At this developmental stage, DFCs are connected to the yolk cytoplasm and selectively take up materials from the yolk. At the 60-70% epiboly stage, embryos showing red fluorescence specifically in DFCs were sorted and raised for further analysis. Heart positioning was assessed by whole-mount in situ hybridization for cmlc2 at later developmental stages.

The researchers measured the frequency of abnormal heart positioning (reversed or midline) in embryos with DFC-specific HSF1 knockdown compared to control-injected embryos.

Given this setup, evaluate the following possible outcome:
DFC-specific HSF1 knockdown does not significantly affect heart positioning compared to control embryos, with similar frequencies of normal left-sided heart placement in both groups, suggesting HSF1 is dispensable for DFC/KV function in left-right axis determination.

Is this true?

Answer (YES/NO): NO